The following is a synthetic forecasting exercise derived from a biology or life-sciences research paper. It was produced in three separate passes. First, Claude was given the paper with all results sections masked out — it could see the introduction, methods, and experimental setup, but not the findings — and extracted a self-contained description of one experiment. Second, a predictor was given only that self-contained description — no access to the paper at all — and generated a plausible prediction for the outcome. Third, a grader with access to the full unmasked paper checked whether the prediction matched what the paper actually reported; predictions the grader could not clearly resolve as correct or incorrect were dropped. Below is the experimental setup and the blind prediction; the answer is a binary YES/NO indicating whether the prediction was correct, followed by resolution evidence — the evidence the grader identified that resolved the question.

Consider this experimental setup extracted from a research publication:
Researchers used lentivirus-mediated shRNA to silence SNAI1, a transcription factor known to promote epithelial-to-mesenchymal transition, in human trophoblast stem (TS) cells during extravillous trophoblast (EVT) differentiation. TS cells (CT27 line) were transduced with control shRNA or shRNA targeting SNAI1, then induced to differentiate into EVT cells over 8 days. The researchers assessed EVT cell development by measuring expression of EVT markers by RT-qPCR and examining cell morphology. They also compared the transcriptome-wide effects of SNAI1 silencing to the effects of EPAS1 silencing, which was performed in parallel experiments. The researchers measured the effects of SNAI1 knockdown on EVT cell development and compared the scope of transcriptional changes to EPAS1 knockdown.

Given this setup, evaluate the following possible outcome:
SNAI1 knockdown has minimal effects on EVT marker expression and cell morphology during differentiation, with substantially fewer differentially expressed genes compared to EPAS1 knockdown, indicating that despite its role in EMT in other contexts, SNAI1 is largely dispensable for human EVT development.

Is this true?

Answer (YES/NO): NO